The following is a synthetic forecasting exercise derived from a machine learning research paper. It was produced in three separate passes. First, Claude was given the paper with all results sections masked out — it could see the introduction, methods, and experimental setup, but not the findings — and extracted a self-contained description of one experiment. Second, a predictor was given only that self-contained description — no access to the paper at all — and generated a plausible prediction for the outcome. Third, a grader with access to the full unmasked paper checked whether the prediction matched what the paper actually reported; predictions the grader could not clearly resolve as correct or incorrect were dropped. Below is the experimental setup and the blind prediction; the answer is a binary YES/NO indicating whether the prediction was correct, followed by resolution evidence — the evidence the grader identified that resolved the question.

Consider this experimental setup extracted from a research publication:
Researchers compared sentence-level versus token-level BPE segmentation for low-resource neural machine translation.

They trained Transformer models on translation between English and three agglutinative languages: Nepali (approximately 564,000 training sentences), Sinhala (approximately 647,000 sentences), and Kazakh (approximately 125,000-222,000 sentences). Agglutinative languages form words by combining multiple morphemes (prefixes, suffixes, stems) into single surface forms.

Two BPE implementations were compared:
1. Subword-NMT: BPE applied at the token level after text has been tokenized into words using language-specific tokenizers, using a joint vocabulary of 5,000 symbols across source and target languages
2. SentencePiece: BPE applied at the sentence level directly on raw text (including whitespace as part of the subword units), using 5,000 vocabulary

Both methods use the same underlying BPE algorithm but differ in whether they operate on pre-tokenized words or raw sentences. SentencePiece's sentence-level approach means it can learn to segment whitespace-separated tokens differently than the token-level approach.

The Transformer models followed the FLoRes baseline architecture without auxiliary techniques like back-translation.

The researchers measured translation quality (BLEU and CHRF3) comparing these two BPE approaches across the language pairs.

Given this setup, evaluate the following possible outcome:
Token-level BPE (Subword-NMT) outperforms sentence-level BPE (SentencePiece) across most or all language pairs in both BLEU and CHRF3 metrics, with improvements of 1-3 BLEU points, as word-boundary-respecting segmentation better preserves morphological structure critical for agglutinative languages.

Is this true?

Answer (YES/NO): NO